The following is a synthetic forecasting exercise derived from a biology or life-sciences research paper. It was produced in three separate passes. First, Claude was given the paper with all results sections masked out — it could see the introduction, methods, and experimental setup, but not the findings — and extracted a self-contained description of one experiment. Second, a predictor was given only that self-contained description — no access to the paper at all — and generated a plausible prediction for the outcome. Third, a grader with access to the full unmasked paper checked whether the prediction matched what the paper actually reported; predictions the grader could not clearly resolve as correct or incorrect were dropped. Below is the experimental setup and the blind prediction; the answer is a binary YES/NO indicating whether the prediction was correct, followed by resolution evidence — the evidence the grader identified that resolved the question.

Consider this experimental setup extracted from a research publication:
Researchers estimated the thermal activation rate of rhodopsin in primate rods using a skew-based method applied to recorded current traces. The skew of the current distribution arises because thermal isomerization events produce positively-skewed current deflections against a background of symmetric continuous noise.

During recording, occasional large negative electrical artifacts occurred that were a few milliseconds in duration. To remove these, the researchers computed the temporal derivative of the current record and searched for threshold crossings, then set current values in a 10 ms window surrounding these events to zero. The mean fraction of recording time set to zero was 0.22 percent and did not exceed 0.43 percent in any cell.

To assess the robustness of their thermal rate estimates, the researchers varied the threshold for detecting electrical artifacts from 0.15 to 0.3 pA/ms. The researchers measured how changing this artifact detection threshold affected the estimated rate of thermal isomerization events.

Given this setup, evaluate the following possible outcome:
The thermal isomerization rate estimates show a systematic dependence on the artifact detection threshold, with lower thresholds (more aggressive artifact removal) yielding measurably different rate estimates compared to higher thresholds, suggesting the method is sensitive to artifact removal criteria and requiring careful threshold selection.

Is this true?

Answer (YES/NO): NO